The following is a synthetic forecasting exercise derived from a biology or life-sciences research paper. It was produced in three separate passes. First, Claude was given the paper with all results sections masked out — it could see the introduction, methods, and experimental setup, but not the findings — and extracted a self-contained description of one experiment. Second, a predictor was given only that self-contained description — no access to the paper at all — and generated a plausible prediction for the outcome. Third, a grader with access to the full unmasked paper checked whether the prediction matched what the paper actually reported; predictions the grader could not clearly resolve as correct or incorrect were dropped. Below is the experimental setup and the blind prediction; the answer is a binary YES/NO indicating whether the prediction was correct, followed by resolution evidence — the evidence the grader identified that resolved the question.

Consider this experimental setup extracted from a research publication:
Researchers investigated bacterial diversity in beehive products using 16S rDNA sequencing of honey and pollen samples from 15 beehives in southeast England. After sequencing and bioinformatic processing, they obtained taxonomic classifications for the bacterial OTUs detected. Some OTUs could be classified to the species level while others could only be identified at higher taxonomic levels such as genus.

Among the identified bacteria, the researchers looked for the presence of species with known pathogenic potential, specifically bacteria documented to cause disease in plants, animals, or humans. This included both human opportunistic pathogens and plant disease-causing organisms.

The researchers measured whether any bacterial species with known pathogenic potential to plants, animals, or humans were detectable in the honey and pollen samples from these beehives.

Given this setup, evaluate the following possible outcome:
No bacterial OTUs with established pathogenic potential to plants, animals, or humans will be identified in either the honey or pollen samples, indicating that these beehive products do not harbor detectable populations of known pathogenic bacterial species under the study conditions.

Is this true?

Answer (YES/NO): NO